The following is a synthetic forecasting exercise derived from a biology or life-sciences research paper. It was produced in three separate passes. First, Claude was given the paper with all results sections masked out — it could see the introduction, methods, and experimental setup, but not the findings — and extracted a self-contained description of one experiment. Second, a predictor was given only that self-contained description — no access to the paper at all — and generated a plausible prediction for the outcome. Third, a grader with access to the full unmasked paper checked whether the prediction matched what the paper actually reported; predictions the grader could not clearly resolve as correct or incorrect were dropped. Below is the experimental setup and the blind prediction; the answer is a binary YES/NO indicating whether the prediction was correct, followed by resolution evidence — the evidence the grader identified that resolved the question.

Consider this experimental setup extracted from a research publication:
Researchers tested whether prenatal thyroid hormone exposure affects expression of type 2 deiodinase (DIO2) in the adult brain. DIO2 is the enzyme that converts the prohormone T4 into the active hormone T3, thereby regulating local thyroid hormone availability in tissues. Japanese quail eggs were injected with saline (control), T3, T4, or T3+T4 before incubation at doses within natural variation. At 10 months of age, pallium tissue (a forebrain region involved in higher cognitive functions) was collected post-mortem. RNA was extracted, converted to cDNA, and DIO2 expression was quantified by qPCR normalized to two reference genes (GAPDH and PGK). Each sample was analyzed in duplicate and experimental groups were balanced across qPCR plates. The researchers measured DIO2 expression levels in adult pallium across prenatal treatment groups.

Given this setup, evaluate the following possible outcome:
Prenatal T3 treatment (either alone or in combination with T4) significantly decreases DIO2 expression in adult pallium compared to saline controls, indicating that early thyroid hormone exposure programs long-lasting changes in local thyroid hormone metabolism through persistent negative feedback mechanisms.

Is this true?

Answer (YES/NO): NO